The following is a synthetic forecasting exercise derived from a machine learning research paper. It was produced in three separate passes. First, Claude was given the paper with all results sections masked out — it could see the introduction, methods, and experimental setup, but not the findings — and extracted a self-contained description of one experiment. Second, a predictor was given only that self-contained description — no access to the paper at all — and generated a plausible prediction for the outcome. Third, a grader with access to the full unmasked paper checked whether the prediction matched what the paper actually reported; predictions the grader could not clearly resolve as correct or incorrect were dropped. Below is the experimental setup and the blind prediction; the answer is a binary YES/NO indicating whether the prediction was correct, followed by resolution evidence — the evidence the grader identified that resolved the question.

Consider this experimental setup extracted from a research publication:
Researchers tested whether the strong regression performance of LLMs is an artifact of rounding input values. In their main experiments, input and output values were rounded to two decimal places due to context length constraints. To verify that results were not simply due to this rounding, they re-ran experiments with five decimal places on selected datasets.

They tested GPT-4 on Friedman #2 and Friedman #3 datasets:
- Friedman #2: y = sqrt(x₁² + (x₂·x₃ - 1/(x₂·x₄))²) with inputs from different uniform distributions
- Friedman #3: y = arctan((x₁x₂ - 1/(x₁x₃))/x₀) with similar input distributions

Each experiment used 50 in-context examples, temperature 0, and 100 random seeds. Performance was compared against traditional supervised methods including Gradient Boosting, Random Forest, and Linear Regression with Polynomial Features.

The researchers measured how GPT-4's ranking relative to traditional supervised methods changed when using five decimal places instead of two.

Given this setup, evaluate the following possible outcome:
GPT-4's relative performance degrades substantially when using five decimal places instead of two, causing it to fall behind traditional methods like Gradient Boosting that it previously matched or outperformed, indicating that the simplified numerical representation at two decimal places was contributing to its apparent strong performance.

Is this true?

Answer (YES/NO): NO